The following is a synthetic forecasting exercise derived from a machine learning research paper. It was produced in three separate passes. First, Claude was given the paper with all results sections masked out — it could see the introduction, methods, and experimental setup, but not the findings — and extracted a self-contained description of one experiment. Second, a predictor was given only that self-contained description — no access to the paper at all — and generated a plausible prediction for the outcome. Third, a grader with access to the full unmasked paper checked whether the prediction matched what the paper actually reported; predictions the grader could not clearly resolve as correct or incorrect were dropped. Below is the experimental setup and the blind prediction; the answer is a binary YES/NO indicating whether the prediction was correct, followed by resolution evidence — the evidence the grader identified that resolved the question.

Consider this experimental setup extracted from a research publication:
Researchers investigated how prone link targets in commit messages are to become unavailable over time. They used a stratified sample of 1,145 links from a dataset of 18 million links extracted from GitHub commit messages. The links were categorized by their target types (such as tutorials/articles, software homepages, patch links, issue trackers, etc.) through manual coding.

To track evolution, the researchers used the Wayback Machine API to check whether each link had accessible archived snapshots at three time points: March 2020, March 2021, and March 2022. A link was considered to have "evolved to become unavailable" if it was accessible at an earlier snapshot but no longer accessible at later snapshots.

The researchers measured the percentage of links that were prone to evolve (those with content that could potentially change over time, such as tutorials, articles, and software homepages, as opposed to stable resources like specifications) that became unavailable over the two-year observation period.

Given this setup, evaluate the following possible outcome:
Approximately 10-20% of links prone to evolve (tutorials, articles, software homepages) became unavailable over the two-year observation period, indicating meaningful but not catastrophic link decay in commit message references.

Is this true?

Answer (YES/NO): YES